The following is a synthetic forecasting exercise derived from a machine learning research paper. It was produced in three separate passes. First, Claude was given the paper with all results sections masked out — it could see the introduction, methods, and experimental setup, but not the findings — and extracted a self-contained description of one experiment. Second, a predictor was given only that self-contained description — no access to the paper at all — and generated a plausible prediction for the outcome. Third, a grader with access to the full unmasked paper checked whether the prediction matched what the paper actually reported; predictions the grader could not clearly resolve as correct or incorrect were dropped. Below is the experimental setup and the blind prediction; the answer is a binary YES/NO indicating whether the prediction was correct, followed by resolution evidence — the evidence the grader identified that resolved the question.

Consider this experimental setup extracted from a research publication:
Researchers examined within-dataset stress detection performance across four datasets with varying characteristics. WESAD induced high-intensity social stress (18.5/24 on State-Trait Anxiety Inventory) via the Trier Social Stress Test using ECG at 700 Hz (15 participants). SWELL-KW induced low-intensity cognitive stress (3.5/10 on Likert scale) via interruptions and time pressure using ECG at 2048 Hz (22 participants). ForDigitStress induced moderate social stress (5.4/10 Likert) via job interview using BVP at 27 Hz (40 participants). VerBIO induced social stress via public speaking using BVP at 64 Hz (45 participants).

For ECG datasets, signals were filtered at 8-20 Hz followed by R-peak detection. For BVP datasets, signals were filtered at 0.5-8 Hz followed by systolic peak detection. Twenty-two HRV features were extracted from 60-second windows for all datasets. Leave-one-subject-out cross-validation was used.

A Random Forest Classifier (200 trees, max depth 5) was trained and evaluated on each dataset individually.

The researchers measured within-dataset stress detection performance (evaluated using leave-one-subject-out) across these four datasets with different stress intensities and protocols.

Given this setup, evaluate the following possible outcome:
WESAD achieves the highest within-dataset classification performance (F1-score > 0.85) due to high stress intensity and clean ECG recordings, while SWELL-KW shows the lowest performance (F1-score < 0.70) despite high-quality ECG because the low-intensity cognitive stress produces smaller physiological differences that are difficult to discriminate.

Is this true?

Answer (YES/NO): NO